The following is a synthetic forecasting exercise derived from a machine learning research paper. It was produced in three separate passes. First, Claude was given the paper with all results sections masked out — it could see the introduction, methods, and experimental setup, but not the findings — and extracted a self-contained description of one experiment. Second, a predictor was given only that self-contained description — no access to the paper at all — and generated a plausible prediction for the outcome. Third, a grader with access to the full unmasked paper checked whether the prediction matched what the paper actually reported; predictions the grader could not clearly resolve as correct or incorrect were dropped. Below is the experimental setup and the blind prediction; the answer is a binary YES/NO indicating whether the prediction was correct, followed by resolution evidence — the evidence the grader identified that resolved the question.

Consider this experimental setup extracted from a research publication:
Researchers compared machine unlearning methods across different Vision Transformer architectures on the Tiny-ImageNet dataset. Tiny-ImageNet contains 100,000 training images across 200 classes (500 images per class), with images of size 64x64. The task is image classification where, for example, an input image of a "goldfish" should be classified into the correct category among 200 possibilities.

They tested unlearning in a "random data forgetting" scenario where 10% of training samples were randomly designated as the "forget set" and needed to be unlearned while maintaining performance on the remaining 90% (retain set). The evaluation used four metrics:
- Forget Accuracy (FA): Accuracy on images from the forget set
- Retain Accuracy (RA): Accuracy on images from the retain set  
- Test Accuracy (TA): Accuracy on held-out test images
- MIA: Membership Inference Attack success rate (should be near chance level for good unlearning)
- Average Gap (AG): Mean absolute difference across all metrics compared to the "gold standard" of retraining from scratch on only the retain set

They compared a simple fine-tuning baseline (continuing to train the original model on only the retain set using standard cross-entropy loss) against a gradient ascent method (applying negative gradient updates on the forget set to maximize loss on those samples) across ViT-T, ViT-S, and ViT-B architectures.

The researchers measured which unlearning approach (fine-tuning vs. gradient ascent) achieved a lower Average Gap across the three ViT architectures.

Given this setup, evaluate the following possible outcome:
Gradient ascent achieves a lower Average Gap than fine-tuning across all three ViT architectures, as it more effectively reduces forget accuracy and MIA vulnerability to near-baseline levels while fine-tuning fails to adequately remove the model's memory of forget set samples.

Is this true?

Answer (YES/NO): NO